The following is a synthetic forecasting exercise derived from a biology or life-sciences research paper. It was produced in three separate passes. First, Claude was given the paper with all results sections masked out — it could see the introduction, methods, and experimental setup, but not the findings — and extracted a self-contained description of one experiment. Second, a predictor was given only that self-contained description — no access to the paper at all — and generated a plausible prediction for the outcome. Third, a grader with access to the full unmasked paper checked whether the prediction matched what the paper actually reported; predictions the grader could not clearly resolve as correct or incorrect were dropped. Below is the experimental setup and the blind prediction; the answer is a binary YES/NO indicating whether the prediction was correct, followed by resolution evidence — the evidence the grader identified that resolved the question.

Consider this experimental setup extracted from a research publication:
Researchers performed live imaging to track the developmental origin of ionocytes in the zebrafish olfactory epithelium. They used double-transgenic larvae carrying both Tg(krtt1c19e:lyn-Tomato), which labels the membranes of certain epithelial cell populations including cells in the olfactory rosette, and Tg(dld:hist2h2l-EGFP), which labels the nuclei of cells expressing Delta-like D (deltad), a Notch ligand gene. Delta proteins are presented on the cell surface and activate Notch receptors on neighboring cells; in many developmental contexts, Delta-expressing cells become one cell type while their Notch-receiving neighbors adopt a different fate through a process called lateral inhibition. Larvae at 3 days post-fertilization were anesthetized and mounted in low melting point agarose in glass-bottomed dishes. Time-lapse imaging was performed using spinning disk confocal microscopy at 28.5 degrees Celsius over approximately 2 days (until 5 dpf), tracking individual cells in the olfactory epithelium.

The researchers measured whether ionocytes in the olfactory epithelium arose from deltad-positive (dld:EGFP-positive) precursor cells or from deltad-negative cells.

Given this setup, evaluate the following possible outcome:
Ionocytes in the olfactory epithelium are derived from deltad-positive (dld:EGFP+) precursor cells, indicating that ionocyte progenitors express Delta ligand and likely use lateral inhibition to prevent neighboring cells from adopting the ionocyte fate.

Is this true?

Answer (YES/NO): YES